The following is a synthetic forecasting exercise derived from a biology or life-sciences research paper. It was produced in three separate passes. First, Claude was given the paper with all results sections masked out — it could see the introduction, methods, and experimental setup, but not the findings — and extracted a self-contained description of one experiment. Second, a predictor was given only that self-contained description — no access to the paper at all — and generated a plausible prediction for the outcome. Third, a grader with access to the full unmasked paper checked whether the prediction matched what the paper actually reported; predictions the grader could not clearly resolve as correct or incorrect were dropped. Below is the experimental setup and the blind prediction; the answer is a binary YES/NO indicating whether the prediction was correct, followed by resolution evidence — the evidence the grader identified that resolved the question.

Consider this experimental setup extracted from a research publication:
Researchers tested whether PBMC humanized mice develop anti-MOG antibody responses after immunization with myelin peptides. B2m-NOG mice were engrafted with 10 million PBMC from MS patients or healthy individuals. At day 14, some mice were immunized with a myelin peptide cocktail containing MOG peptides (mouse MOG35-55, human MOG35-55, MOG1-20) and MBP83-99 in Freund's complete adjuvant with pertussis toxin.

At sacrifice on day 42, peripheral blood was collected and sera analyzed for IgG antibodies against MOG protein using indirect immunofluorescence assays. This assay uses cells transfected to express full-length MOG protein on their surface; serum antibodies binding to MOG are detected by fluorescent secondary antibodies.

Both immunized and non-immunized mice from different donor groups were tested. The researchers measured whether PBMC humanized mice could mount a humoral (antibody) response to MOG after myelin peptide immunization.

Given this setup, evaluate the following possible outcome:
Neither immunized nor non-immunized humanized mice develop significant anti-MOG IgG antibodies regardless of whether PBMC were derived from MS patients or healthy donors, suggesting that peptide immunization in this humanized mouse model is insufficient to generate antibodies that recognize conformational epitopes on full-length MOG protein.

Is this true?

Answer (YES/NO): YES